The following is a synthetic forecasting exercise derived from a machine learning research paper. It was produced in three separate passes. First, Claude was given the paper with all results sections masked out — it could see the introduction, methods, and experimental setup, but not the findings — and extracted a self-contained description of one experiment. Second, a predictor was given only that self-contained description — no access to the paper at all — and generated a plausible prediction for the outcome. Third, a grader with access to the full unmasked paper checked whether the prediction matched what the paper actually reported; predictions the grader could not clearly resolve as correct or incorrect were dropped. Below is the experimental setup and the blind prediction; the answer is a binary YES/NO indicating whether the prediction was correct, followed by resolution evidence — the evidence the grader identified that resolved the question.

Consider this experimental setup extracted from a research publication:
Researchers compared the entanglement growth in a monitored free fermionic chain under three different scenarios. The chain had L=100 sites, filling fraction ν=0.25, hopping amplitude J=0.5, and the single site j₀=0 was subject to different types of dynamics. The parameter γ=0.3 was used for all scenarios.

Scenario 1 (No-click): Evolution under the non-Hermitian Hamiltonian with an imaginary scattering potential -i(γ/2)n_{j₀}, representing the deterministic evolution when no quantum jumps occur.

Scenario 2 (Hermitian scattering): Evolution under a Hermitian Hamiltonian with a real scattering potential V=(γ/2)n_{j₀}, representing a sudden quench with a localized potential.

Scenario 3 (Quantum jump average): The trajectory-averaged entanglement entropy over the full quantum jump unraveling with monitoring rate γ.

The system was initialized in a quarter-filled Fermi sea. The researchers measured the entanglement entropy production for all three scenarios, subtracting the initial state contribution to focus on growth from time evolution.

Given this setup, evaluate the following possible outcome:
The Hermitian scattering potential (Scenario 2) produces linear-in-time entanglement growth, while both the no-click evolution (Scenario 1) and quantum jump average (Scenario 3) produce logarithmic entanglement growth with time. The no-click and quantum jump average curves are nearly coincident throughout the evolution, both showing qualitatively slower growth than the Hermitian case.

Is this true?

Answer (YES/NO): NO